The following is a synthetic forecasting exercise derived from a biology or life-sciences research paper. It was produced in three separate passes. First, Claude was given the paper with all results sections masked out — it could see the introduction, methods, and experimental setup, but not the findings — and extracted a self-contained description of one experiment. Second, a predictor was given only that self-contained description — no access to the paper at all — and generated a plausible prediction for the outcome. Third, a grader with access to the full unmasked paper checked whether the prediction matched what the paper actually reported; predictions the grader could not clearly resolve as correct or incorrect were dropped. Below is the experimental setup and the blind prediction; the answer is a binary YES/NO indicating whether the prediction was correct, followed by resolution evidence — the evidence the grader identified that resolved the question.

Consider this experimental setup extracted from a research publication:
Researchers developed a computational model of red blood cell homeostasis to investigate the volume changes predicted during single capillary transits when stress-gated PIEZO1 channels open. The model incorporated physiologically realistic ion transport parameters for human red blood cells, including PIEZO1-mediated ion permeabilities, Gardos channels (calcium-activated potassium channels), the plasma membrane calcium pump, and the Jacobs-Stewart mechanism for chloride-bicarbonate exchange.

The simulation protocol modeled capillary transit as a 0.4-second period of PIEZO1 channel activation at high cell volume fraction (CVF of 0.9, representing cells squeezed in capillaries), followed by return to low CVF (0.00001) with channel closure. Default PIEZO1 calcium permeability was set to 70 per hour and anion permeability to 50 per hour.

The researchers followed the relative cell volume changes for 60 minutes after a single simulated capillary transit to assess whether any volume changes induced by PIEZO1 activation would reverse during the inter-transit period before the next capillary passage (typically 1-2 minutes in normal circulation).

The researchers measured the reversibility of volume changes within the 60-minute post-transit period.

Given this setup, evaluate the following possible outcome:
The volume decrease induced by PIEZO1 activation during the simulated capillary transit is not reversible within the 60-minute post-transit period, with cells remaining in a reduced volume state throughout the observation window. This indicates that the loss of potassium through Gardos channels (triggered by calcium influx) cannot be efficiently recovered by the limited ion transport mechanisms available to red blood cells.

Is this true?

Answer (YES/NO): YES